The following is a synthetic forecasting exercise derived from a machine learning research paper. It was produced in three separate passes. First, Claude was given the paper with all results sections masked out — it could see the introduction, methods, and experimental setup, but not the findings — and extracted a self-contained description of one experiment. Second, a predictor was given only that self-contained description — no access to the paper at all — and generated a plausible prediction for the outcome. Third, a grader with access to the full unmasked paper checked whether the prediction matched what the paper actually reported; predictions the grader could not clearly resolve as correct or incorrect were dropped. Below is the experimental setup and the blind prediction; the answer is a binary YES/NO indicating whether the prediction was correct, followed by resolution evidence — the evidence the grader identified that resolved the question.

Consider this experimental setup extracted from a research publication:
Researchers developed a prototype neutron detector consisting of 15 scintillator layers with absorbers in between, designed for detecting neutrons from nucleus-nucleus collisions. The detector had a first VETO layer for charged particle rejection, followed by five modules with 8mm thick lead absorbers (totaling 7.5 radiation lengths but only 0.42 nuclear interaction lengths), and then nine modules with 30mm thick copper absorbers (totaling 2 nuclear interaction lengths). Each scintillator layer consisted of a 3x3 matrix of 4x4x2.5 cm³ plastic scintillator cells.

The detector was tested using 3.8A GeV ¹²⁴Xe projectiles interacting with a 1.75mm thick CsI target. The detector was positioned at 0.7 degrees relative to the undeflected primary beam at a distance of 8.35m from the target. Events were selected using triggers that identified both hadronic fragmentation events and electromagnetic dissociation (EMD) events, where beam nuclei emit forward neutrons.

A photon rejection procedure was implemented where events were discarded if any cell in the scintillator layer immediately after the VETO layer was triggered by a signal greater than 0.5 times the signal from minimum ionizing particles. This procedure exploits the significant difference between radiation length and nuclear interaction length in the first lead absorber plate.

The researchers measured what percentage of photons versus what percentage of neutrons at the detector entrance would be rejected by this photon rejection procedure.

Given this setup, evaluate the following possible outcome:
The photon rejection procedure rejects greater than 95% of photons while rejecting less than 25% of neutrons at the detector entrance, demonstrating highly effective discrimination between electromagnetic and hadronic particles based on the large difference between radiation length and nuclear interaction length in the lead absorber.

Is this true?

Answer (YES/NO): NO